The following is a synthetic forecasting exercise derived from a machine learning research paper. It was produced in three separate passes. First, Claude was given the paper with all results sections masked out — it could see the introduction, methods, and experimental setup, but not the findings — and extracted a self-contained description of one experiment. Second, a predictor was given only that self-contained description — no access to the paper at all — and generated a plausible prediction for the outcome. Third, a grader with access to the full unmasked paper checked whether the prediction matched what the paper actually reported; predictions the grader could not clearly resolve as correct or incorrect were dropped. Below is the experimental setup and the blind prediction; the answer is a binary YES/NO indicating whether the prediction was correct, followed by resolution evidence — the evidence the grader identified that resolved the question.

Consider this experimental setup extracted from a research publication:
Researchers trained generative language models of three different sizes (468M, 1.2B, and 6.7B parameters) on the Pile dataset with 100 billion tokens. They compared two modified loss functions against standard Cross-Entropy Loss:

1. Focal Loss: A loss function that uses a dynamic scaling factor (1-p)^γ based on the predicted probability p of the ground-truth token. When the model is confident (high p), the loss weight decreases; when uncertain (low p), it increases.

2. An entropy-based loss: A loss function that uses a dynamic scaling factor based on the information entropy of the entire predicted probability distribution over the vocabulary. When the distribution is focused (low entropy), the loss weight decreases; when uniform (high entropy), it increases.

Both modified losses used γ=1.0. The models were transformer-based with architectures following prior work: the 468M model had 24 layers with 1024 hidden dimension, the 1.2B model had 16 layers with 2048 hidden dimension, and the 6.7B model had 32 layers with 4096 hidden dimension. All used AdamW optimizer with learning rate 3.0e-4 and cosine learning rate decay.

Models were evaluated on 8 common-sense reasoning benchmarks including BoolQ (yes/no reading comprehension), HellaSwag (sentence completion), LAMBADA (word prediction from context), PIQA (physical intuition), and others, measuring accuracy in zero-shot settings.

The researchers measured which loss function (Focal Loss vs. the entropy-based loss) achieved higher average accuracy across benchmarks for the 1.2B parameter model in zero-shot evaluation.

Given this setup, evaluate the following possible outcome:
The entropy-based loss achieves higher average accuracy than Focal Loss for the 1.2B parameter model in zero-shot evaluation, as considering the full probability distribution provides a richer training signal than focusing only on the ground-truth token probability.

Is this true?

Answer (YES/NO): NO